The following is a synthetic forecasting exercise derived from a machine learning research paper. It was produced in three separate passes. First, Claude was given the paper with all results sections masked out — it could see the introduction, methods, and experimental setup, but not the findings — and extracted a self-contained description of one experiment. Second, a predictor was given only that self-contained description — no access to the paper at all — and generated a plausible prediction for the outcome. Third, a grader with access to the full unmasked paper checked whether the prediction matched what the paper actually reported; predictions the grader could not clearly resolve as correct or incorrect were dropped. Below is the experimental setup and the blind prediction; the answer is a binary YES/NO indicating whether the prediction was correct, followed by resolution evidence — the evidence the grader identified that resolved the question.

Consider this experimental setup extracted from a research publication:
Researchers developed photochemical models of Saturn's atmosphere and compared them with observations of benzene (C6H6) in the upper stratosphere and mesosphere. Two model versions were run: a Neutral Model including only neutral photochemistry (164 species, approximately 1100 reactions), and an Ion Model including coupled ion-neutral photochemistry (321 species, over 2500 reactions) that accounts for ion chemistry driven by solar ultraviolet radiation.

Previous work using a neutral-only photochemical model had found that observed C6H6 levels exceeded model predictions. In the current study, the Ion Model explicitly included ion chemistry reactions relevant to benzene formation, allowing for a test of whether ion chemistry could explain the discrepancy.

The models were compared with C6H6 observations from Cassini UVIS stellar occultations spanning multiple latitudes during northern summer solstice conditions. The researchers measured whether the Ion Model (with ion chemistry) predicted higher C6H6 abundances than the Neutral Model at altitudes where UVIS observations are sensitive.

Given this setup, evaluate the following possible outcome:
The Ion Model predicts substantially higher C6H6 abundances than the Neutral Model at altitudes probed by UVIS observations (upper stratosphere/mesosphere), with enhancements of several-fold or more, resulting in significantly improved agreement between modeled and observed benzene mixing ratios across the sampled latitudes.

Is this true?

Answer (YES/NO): NO